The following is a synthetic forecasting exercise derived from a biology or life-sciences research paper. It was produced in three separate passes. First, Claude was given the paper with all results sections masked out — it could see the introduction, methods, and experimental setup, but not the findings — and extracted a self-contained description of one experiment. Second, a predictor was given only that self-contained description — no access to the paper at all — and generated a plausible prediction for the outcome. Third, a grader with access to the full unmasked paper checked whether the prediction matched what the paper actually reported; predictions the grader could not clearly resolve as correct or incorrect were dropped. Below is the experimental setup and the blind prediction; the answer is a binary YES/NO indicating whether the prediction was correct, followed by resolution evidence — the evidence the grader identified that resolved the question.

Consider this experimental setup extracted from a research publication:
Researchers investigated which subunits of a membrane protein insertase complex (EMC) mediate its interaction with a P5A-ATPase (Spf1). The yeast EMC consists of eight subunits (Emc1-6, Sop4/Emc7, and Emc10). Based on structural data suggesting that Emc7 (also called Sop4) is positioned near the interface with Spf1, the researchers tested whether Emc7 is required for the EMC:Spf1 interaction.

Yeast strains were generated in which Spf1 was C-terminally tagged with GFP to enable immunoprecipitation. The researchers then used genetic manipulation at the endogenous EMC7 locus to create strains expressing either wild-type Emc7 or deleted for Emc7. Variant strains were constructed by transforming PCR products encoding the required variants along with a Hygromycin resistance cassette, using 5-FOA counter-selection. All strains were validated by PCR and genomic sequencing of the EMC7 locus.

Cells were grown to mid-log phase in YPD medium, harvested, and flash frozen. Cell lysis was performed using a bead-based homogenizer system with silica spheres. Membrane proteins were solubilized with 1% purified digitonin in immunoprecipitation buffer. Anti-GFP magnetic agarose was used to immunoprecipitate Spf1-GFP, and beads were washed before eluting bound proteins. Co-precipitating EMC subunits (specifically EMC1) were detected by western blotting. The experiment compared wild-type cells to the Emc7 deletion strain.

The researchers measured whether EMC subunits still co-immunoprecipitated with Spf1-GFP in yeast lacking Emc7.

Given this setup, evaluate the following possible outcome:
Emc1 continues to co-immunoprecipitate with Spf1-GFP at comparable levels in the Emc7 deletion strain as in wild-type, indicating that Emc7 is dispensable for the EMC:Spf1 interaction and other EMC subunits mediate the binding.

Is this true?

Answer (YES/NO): NO